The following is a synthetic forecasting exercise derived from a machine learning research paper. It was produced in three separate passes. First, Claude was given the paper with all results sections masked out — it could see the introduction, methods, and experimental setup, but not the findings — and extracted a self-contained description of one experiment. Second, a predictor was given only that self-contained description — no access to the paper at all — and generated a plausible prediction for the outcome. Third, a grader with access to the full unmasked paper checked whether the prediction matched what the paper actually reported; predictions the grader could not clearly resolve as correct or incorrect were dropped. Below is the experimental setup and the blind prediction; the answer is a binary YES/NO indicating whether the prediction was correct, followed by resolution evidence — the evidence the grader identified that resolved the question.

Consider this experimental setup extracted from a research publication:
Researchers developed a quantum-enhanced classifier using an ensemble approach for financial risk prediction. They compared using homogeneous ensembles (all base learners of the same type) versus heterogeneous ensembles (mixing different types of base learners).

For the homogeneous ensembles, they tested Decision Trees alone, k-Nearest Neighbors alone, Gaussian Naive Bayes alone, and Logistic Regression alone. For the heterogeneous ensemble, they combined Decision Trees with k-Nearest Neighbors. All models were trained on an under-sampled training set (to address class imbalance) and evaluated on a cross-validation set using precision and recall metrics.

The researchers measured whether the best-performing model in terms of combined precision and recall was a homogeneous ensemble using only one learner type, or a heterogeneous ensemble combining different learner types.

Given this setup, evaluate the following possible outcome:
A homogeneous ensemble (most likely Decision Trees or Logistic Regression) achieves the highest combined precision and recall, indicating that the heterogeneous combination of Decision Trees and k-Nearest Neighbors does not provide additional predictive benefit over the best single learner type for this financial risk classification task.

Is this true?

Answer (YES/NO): NO